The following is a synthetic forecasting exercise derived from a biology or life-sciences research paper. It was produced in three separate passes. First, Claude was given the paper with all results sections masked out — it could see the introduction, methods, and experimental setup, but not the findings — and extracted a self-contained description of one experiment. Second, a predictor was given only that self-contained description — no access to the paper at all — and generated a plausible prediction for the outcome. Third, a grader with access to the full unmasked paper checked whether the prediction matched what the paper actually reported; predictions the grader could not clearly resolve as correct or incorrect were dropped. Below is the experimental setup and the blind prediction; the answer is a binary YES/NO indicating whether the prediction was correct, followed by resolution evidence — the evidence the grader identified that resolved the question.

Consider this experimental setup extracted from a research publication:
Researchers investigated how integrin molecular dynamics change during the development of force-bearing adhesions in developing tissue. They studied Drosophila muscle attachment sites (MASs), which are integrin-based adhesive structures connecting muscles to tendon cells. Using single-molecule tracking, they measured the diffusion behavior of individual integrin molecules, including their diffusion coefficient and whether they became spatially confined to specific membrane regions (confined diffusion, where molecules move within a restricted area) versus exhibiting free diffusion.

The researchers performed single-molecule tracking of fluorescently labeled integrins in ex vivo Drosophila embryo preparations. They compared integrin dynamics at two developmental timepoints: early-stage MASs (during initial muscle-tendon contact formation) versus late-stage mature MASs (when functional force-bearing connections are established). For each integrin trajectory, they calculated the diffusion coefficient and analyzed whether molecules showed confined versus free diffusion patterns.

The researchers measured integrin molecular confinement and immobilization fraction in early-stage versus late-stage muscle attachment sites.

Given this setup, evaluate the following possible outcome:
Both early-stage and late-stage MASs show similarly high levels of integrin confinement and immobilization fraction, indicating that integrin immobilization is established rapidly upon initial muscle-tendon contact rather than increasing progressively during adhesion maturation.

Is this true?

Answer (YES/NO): NO